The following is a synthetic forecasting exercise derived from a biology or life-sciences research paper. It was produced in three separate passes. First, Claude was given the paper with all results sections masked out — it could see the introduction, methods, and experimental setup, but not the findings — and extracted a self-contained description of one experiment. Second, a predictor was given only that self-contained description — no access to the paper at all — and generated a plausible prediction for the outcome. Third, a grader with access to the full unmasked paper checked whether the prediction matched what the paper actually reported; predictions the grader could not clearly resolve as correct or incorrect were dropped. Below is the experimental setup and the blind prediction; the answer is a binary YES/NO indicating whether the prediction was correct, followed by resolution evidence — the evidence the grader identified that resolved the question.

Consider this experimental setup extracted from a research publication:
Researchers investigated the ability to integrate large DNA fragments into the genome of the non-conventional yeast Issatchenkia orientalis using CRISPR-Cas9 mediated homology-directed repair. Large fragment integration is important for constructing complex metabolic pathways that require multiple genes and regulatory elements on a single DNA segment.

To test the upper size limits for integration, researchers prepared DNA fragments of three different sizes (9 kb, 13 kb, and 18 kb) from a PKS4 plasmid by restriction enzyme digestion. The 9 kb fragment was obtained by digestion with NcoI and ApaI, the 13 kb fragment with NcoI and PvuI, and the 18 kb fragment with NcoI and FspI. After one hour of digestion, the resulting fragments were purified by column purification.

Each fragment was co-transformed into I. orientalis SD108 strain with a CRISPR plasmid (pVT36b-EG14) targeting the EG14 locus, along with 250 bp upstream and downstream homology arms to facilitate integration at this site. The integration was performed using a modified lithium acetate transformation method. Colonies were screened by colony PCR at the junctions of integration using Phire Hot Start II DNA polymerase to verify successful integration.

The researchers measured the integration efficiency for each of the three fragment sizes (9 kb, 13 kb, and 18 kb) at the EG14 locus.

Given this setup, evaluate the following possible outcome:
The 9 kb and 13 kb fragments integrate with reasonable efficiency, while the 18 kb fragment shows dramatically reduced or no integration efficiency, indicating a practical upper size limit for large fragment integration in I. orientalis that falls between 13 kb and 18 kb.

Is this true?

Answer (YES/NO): NO